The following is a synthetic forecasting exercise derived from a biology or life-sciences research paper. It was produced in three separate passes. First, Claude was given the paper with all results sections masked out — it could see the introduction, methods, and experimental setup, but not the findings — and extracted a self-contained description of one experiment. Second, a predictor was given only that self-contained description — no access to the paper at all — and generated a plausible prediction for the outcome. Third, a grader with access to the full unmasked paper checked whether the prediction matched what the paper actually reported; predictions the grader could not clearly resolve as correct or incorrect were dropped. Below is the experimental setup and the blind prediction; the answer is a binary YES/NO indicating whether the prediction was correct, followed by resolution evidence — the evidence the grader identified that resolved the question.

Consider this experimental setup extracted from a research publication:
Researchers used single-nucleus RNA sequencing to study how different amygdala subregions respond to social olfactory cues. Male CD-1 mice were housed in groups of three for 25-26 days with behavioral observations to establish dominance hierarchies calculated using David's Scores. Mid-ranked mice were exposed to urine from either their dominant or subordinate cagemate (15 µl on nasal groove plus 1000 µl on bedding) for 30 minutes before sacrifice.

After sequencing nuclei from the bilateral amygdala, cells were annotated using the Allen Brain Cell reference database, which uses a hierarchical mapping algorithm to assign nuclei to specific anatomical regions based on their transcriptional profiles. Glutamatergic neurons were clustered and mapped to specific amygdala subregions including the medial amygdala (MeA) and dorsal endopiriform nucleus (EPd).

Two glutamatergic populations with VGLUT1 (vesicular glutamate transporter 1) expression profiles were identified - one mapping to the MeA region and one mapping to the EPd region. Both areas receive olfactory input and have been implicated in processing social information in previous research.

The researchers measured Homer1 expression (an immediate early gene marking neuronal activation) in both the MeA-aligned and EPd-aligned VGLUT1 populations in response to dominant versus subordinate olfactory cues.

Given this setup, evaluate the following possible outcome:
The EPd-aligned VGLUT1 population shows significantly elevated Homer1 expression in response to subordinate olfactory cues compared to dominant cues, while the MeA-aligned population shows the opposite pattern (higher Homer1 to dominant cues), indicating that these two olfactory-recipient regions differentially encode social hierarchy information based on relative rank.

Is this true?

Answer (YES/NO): NO